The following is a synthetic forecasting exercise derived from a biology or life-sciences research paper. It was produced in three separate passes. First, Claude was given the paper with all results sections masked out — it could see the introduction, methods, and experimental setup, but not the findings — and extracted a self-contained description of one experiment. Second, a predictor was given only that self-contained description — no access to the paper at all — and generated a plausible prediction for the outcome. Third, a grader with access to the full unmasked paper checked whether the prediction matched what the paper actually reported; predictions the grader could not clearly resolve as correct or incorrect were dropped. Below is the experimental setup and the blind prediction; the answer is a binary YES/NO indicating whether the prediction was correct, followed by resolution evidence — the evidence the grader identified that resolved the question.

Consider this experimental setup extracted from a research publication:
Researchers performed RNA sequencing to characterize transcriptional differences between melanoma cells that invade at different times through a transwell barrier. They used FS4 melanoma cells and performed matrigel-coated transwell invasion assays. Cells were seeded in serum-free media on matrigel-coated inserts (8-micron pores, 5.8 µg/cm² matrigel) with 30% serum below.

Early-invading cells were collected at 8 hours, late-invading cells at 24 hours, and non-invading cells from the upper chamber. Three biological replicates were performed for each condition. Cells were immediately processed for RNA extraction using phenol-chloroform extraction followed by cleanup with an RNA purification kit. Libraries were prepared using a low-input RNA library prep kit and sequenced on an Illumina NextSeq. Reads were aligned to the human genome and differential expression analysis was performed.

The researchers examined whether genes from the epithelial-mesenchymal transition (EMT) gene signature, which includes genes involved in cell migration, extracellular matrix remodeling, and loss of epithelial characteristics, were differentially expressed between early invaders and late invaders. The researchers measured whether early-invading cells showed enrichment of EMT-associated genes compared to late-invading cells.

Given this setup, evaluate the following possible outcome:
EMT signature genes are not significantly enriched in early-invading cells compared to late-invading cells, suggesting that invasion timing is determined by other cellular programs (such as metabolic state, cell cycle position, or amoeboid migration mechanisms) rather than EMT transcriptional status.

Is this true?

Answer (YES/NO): YES